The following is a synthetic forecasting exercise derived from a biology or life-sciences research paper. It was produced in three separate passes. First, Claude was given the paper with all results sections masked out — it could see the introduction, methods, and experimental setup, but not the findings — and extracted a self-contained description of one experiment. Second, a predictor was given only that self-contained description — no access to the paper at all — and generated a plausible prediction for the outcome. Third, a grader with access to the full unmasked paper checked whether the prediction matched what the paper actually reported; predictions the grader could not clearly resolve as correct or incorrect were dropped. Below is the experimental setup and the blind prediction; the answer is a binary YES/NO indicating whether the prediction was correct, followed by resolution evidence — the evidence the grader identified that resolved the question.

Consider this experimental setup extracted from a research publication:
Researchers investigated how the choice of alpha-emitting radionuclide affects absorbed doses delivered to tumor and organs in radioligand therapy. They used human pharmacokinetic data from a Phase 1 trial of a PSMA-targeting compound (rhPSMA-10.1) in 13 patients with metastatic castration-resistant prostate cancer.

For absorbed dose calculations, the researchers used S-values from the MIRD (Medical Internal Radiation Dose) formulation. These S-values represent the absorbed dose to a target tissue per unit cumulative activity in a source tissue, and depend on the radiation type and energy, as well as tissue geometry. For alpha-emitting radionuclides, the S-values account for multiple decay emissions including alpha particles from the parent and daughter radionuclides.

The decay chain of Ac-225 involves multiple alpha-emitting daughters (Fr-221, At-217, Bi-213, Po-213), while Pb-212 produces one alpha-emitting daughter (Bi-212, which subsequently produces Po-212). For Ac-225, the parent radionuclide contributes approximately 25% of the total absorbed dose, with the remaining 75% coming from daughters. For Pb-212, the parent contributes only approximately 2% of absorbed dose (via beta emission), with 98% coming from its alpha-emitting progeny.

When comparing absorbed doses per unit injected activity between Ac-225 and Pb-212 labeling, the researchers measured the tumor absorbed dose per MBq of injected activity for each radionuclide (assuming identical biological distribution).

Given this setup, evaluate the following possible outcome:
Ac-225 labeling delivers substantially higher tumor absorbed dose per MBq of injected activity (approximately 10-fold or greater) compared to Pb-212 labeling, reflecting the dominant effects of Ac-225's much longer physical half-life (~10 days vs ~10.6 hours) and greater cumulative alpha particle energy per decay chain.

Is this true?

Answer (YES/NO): YES